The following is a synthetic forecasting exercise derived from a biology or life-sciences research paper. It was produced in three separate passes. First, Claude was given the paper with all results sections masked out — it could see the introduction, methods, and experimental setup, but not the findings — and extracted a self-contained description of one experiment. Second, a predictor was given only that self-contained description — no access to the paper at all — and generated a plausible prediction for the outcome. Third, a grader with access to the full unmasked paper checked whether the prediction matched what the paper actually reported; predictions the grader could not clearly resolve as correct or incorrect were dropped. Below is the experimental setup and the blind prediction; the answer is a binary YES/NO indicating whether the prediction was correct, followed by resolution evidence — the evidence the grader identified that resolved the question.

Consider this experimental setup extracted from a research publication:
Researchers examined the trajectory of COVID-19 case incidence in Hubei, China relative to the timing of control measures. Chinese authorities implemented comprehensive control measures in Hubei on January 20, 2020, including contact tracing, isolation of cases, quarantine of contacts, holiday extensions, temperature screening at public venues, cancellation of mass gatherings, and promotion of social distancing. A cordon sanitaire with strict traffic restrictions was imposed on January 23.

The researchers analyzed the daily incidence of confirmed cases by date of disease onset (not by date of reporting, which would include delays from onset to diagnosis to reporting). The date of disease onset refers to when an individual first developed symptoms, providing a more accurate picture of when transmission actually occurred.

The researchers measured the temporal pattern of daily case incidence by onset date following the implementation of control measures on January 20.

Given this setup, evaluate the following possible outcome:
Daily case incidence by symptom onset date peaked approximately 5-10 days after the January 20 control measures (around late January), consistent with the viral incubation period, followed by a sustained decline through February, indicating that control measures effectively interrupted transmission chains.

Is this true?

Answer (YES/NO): YES